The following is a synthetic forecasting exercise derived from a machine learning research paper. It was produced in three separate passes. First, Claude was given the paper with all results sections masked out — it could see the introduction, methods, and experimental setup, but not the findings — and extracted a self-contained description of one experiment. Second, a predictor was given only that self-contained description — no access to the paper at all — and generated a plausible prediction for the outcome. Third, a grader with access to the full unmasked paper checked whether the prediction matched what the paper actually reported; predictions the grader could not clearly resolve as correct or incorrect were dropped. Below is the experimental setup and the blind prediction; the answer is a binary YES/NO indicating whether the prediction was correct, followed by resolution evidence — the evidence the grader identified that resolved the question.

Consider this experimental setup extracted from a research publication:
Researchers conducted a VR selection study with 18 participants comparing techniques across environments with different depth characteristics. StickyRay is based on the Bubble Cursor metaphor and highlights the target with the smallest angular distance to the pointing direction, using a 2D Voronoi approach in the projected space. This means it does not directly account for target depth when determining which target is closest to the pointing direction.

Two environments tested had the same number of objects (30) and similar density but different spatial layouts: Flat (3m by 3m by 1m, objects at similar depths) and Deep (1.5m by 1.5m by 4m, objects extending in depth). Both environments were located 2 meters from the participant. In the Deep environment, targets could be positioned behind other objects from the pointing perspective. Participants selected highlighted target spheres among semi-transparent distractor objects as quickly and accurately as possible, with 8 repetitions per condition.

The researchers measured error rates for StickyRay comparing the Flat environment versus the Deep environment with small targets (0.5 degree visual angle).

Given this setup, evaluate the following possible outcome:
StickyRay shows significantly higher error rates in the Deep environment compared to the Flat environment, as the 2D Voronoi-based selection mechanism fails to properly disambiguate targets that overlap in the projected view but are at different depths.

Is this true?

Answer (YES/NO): YES